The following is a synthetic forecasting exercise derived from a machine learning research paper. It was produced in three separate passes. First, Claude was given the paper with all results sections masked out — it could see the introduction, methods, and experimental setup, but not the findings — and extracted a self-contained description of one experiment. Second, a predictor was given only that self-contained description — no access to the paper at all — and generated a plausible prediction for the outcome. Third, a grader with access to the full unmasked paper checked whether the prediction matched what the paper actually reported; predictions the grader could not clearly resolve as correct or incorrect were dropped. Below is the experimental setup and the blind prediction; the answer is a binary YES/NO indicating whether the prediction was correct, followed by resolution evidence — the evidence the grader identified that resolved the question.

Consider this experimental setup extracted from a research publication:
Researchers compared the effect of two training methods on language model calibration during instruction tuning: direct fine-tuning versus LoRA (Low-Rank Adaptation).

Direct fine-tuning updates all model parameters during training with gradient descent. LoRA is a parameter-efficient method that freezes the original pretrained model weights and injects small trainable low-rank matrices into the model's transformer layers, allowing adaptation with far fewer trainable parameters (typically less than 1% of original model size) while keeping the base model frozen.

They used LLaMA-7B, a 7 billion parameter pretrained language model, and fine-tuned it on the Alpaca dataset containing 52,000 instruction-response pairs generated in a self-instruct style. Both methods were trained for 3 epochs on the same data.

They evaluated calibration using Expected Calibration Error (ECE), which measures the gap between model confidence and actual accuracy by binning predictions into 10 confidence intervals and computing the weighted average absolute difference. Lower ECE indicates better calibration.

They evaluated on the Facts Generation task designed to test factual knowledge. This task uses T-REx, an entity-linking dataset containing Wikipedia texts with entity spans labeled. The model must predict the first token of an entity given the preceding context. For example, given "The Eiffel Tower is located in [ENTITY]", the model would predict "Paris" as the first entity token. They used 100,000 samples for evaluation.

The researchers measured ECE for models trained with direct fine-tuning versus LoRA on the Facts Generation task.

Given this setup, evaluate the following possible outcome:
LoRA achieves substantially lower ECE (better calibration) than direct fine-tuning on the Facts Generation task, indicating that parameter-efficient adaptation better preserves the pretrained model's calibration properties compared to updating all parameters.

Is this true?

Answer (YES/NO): YES